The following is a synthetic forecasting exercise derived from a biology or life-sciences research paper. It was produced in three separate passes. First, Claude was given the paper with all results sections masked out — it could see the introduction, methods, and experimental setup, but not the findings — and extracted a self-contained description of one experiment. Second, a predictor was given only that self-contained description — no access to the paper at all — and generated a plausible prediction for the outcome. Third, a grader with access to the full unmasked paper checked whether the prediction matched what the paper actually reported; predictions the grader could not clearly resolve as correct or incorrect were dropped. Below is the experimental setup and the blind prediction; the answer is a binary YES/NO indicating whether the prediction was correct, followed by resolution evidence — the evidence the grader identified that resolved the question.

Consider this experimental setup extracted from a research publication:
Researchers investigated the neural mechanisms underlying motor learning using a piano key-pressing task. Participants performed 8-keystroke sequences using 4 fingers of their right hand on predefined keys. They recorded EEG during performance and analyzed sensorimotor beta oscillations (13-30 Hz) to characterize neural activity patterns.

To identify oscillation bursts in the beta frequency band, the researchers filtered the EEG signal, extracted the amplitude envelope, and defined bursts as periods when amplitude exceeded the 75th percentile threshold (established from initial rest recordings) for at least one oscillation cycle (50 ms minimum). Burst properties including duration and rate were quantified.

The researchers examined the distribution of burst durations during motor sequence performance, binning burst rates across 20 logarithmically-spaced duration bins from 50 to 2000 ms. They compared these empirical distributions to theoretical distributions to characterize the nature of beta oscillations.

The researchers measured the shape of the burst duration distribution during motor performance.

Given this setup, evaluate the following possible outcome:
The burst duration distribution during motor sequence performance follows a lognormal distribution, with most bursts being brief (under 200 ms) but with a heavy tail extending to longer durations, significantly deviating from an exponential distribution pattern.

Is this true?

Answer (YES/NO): NO